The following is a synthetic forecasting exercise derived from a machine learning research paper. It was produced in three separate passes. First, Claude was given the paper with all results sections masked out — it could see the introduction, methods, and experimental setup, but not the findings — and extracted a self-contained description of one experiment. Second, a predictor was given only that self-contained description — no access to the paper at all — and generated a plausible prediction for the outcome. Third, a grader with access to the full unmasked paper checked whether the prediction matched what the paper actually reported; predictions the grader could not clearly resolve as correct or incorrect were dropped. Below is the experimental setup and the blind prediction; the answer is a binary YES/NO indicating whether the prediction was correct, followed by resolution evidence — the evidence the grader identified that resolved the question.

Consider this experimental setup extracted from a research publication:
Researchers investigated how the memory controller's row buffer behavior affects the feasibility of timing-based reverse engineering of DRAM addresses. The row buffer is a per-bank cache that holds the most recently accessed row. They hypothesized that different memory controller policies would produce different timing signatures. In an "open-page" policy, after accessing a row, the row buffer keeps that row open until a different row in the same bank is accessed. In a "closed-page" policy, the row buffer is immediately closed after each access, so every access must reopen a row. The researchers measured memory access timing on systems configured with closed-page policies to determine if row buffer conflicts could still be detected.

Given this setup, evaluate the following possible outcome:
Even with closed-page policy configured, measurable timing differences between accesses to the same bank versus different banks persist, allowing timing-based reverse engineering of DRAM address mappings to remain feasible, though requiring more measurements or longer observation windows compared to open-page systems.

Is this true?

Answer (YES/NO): NO